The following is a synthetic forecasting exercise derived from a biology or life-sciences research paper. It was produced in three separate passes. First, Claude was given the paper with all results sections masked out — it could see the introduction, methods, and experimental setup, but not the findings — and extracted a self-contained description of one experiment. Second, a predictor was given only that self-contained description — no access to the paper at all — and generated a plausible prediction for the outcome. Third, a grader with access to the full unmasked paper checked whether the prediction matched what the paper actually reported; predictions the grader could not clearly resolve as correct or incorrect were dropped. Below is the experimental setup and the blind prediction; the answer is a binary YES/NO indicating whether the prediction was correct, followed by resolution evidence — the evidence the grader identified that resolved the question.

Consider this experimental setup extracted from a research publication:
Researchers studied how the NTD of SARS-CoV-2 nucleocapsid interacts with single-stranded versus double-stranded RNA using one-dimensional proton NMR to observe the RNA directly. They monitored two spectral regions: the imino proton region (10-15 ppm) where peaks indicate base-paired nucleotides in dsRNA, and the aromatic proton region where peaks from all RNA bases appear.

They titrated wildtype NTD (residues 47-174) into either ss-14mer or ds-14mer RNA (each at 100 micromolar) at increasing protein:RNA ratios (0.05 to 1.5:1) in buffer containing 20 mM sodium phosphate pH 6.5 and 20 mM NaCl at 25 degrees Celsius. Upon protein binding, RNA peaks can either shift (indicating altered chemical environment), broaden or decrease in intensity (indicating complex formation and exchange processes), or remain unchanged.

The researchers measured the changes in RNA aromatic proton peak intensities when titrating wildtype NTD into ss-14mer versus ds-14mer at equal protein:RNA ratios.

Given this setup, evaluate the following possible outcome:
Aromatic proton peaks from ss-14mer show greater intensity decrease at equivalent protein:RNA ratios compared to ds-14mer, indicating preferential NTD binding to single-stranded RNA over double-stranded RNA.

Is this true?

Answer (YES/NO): YES